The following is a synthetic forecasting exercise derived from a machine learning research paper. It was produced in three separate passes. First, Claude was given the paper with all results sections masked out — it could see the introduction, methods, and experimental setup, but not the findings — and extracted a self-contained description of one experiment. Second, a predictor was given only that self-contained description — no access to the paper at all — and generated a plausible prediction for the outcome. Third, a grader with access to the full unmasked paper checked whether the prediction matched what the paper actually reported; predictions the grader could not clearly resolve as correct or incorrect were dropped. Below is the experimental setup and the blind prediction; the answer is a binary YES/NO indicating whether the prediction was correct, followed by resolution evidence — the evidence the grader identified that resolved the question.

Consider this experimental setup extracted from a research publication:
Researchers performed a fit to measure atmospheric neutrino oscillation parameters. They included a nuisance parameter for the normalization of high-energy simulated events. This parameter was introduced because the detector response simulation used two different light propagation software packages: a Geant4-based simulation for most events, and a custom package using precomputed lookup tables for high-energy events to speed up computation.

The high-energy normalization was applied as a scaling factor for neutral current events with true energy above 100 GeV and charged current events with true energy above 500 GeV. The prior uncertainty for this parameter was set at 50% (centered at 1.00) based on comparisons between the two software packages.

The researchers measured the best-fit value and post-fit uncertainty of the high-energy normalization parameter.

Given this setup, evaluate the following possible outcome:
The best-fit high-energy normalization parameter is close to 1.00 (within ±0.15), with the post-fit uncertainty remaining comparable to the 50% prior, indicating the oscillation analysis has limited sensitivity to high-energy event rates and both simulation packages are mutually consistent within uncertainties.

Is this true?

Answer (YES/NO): NO